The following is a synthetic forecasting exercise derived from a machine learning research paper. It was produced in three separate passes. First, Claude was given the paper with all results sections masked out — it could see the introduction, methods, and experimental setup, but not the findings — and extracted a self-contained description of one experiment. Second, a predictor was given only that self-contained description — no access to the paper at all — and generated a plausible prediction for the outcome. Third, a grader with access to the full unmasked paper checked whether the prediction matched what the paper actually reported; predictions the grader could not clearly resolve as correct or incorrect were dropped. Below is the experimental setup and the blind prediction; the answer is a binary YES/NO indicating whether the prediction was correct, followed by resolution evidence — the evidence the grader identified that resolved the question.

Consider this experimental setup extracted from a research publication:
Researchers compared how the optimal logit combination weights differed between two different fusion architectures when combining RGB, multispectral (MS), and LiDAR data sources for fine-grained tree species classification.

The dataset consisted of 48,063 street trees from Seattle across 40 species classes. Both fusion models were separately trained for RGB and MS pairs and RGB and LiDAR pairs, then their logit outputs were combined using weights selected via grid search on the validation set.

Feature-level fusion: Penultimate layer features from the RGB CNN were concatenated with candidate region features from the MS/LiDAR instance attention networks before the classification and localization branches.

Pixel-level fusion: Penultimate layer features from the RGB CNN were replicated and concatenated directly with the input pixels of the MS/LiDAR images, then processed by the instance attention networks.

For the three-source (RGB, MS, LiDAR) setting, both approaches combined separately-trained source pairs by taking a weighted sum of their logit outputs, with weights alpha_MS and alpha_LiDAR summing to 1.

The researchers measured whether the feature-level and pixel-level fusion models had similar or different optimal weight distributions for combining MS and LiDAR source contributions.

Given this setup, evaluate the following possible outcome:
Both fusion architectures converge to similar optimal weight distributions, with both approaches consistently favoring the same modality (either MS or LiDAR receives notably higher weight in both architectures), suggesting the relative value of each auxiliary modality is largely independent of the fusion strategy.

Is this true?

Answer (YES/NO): YES